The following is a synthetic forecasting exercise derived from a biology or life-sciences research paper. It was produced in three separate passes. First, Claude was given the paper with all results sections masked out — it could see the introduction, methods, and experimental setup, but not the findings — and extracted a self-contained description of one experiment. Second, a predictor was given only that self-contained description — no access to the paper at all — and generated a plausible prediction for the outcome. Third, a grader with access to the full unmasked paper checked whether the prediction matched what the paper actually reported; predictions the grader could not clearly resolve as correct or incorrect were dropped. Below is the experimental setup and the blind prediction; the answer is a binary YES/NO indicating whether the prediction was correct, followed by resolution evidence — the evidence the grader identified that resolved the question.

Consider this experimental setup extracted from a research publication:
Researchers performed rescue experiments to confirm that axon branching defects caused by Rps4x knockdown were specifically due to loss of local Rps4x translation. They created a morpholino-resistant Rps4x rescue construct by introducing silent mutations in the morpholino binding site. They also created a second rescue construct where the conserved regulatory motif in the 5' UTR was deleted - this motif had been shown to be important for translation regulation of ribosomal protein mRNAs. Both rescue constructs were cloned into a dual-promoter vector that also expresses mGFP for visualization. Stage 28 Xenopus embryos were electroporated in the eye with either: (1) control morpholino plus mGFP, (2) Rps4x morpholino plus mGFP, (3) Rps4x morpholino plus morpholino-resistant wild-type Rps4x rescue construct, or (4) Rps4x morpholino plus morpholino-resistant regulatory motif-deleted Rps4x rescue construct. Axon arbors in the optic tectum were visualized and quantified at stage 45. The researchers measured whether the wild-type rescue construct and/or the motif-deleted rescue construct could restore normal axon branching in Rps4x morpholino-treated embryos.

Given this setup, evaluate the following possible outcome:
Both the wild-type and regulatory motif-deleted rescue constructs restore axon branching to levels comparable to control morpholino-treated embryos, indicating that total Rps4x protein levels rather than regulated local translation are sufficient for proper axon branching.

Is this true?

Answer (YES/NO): NO